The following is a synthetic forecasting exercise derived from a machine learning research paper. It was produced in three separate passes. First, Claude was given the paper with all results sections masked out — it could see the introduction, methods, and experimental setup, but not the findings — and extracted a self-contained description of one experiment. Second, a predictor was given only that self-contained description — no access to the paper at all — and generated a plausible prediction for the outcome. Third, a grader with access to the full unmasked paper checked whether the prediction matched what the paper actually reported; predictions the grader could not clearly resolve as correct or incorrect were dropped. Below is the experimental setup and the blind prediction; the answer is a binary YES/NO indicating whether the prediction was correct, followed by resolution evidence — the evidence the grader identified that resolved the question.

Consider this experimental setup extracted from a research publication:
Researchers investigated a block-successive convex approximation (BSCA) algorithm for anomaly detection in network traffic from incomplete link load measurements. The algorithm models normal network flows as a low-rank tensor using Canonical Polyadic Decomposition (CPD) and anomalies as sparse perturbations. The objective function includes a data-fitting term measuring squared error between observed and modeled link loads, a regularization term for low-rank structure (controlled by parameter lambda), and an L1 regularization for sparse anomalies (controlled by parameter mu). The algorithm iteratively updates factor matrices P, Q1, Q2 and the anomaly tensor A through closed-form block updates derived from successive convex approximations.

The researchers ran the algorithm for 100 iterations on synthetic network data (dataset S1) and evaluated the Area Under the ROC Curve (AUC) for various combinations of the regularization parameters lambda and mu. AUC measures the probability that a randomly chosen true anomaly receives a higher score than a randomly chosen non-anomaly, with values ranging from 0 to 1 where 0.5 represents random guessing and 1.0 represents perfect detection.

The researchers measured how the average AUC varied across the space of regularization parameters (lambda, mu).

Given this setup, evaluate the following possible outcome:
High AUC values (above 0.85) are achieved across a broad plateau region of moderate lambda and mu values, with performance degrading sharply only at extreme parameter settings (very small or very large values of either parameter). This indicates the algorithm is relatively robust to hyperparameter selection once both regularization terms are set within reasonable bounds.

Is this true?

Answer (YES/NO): NO